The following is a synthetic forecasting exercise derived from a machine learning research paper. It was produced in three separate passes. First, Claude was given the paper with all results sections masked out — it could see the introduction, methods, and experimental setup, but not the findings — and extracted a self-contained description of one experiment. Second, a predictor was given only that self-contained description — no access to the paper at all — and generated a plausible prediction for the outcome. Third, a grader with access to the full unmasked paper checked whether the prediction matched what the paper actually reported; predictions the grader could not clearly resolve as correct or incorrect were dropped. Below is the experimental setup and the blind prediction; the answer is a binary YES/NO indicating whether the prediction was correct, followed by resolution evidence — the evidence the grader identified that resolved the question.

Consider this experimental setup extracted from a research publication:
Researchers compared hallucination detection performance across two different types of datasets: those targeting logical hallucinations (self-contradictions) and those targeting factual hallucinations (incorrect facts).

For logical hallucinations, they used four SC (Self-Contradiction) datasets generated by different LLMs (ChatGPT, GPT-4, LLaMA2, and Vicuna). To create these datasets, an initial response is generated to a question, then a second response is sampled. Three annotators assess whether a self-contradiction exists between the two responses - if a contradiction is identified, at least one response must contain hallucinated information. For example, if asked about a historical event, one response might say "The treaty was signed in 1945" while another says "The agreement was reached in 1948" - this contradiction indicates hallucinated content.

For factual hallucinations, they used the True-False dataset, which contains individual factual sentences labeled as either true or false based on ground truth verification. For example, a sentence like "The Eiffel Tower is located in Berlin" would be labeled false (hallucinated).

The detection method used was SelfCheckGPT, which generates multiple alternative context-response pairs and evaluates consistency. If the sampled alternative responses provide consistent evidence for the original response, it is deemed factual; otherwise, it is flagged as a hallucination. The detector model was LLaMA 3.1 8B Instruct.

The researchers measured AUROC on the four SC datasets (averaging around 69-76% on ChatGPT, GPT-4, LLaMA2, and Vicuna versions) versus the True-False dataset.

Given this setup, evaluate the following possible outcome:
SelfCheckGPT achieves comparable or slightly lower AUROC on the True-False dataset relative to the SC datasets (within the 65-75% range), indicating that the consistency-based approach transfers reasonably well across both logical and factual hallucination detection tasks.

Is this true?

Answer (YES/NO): NO